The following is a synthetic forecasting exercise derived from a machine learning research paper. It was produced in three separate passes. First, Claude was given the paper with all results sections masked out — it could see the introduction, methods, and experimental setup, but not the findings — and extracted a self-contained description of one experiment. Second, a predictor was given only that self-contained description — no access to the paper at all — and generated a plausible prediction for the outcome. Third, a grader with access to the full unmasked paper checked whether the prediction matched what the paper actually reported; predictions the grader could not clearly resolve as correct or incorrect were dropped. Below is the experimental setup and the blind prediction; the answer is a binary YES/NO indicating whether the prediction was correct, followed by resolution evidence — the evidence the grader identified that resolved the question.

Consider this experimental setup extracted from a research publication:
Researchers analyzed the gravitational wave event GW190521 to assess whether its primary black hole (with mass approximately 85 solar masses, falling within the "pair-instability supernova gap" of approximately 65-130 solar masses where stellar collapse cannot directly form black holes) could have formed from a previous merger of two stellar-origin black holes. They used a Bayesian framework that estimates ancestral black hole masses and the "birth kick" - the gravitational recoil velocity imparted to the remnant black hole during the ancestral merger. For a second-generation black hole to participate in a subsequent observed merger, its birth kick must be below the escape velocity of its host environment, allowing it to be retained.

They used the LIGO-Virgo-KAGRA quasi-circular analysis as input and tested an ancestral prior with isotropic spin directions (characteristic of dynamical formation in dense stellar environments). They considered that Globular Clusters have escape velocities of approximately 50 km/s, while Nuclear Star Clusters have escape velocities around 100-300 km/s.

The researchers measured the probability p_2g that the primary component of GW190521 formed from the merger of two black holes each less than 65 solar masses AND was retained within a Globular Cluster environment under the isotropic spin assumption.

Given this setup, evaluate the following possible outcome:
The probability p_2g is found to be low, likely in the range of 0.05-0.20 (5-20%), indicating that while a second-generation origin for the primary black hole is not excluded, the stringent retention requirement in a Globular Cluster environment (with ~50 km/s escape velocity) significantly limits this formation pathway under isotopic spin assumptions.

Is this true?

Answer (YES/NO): NO